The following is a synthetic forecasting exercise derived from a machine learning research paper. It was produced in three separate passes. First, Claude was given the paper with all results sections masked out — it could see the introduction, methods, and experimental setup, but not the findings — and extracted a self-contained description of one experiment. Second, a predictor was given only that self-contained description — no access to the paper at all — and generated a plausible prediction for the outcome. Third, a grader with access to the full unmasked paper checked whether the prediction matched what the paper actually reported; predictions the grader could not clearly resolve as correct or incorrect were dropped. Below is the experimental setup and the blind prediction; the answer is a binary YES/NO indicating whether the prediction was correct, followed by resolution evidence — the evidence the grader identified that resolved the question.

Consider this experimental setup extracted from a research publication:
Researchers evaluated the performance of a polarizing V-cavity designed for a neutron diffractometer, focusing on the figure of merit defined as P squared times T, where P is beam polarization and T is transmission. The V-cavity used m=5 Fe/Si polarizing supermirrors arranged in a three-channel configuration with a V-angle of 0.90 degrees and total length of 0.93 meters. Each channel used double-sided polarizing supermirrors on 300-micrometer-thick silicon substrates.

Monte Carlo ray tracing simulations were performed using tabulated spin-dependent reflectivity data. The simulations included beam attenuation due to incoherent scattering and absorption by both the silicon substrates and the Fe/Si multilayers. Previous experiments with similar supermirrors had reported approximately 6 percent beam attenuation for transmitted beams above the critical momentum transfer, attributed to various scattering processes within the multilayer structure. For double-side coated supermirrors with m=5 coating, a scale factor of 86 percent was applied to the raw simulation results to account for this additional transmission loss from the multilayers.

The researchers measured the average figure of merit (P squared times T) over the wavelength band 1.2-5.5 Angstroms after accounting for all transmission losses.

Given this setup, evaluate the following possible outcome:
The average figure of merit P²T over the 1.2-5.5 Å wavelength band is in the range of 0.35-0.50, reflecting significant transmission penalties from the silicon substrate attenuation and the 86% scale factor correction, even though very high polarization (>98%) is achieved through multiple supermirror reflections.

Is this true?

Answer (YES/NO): YES